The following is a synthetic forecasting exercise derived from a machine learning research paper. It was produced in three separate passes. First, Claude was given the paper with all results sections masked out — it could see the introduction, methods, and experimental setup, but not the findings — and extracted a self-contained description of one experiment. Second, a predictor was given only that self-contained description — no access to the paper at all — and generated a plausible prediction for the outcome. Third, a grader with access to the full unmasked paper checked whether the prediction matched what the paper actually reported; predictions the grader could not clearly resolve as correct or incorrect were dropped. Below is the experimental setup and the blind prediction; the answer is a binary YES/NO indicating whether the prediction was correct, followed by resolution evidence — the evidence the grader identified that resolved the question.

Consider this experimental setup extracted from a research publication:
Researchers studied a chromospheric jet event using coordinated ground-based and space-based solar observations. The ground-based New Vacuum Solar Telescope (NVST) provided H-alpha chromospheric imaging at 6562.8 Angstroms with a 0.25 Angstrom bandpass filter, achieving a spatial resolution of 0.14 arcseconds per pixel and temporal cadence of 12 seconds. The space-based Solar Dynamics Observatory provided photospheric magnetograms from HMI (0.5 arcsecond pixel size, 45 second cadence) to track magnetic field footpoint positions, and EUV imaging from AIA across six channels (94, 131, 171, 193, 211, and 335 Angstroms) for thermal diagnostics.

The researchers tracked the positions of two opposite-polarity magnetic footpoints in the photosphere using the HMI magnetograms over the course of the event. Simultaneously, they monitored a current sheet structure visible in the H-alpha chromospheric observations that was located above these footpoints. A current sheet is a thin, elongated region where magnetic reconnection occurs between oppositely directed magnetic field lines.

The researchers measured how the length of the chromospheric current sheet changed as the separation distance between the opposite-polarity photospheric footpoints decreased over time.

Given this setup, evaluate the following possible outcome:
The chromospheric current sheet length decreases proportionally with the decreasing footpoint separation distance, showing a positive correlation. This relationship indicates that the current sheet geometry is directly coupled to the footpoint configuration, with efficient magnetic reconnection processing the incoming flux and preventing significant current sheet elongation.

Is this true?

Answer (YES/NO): NO